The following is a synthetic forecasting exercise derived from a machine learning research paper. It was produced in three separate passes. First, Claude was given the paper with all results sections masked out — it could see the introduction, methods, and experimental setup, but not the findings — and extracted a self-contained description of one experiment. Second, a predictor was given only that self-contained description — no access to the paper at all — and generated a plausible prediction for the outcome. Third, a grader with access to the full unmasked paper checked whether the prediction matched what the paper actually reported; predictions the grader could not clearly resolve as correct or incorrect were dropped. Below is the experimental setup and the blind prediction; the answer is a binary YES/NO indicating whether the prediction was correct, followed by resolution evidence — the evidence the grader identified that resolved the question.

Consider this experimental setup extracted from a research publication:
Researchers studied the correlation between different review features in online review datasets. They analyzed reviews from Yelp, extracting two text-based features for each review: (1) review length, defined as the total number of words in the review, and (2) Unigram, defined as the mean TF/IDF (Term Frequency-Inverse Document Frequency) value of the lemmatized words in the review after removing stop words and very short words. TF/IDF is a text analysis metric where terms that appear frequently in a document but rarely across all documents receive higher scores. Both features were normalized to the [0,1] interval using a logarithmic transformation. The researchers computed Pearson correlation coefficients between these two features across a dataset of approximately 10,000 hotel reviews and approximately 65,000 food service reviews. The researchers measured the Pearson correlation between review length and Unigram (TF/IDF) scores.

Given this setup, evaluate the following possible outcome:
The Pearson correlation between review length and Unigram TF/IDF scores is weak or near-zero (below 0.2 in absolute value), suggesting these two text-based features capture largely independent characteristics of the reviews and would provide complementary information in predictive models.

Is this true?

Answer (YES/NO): NO